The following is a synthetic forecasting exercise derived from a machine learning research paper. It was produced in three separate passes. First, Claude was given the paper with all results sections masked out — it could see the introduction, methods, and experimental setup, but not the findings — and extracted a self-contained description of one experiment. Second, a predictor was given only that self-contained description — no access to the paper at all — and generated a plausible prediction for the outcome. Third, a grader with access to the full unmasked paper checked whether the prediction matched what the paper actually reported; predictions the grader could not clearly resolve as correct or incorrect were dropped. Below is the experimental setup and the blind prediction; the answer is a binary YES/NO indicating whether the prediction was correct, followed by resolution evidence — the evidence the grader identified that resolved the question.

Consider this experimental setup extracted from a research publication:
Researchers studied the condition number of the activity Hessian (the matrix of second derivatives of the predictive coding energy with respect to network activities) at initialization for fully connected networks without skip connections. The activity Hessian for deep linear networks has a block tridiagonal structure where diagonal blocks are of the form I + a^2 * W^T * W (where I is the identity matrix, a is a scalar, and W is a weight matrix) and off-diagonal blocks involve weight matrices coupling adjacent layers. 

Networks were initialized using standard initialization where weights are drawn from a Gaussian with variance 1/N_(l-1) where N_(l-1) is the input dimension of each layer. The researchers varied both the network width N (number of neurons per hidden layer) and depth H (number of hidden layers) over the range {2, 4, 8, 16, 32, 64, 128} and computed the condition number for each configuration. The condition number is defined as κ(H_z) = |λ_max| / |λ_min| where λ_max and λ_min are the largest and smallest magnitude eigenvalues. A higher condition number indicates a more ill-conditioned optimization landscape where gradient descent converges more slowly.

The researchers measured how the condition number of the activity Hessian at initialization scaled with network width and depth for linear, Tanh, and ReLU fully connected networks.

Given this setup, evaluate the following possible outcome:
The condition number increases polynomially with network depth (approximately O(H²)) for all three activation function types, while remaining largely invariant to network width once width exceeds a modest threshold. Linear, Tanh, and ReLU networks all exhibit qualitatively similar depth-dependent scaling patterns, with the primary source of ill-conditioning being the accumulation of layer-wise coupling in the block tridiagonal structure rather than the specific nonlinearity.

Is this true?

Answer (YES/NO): NO